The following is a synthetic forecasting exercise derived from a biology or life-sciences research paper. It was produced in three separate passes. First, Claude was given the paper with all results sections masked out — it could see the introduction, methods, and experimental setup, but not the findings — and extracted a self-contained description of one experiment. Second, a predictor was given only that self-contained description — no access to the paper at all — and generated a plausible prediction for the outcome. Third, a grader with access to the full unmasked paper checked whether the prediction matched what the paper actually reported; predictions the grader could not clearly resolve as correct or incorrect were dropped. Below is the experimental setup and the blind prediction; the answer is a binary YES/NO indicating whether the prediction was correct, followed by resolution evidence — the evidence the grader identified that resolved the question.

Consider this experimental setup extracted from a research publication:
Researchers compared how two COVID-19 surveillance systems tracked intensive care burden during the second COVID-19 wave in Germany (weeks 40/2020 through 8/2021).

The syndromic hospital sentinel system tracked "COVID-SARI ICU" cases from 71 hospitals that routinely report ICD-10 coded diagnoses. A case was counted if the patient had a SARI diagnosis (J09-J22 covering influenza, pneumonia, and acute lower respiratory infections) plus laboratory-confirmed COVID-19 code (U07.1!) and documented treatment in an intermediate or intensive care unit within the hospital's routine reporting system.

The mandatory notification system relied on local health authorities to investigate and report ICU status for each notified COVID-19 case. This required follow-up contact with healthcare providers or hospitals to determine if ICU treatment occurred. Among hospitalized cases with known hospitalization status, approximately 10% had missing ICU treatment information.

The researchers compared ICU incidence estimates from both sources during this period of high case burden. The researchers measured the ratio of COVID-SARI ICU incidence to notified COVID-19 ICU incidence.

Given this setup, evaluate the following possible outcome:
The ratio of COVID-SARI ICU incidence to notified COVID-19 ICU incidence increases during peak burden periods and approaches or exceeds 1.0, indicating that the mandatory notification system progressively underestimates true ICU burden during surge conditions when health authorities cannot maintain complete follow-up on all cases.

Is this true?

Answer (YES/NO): YES